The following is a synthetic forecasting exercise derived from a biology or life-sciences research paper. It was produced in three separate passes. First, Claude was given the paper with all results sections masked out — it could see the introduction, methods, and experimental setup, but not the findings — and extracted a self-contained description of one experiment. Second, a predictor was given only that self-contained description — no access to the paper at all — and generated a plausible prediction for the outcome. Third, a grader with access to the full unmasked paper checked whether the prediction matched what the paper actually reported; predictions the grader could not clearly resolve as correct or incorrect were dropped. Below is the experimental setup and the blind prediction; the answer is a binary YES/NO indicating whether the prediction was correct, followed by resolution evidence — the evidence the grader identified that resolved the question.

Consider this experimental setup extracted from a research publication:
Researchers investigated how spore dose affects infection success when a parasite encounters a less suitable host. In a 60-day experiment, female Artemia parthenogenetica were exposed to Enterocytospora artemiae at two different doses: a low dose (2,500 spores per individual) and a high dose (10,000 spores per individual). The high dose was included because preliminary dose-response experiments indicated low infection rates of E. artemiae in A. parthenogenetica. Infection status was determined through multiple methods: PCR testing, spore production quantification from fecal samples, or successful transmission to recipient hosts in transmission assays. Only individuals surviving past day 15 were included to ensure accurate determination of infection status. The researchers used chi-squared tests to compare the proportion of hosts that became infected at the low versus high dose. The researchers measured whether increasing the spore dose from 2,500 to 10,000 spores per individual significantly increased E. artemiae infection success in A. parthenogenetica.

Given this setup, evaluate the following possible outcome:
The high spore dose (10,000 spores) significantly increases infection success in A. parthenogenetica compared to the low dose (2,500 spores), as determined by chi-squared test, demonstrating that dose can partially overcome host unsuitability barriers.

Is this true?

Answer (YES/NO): NO